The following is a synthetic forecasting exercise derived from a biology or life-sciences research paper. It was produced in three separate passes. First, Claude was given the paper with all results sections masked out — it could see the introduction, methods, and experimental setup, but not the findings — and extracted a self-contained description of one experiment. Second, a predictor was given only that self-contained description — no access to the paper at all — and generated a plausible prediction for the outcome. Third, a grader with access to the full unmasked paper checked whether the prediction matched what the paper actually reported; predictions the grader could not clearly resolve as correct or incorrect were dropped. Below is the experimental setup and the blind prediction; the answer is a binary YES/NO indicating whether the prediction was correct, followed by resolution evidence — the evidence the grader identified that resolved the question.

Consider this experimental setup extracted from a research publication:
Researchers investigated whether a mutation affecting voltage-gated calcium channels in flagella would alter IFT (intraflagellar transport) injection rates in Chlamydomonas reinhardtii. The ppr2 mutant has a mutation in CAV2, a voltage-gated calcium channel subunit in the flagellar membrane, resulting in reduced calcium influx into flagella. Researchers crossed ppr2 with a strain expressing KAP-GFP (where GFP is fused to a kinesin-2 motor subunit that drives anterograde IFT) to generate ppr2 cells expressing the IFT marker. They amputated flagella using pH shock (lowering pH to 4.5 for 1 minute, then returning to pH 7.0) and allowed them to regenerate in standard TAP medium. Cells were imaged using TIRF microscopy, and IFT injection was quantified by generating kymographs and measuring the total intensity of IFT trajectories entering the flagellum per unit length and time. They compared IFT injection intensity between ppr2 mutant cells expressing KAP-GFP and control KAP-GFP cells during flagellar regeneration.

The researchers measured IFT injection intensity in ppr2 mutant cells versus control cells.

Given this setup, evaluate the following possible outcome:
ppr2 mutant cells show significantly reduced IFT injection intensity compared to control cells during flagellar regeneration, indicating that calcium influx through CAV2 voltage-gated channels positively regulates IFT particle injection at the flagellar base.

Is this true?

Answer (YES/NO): YES